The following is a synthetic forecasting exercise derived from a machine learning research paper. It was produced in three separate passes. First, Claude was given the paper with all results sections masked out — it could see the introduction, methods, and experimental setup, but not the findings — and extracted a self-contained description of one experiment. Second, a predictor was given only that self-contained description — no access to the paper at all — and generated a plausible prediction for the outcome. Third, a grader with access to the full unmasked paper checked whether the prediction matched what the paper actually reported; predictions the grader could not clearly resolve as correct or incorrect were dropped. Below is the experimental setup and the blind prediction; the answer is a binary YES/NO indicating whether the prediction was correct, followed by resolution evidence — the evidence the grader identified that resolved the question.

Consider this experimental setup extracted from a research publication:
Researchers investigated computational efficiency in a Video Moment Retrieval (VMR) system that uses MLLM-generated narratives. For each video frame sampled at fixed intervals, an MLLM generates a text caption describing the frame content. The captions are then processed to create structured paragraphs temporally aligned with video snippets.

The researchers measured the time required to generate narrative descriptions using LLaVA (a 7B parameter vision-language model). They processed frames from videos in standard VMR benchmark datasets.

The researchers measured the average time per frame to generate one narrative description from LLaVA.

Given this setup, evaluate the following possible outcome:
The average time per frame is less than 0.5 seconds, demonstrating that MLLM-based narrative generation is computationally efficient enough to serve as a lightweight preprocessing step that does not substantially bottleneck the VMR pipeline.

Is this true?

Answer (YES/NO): NO